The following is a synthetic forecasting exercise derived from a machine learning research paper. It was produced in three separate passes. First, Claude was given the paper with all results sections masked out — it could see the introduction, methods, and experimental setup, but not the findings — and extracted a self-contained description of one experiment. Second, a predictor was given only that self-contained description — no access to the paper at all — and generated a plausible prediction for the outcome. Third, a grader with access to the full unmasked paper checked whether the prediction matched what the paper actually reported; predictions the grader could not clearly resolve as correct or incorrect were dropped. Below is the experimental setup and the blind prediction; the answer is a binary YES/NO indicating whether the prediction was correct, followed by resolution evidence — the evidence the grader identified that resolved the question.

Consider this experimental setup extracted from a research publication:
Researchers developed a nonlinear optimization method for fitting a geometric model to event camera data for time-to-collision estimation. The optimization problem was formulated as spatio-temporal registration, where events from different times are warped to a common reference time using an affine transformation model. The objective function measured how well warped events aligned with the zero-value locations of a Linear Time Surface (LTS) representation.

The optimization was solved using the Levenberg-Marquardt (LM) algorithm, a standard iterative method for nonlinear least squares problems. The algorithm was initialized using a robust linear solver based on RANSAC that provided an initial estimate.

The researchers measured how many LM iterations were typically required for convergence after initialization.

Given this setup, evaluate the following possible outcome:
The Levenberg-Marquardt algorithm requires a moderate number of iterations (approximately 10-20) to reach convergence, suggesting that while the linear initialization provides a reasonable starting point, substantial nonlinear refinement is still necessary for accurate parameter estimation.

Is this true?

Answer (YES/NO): YES